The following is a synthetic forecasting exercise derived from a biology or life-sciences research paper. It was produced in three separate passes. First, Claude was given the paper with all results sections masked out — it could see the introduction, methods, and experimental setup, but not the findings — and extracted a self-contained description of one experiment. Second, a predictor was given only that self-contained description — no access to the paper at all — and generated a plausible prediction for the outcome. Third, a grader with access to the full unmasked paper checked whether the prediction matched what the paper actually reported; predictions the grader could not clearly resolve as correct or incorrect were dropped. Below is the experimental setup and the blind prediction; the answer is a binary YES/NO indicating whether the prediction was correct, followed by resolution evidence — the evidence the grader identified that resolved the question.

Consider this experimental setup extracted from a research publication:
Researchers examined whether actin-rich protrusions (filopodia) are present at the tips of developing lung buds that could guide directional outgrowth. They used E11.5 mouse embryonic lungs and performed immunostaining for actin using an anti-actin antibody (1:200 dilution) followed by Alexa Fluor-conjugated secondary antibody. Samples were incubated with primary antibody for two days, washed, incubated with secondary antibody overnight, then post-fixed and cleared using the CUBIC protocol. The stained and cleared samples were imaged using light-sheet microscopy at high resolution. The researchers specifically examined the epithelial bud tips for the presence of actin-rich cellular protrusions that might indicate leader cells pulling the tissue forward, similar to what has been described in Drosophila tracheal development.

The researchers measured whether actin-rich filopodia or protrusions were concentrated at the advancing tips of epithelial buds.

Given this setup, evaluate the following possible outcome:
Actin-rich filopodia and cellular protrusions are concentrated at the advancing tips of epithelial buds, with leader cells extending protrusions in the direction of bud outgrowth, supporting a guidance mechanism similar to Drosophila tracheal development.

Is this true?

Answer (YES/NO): NO